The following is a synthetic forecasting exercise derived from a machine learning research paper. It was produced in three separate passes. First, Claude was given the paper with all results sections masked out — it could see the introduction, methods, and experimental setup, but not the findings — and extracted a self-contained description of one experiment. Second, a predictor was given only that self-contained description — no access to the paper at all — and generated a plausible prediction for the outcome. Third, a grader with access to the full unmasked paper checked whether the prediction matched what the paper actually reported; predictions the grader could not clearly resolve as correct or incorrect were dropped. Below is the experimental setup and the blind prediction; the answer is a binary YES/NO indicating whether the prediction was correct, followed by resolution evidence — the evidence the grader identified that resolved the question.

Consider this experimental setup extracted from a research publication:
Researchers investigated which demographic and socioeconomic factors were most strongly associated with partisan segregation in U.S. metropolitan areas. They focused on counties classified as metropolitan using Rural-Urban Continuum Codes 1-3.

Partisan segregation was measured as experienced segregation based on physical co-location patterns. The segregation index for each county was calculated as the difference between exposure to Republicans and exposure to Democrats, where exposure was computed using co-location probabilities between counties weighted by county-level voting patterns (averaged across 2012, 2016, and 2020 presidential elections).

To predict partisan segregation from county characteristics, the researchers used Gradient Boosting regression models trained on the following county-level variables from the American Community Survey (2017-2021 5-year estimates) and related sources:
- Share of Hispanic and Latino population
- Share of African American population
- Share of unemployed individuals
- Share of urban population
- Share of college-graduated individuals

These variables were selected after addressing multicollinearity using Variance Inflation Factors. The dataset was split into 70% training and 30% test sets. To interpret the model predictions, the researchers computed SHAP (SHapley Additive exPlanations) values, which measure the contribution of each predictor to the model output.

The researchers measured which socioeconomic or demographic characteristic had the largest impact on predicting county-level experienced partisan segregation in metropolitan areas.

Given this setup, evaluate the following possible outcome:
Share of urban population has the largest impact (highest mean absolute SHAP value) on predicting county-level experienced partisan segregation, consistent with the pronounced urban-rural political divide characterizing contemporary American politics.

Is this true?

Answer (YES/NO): NO